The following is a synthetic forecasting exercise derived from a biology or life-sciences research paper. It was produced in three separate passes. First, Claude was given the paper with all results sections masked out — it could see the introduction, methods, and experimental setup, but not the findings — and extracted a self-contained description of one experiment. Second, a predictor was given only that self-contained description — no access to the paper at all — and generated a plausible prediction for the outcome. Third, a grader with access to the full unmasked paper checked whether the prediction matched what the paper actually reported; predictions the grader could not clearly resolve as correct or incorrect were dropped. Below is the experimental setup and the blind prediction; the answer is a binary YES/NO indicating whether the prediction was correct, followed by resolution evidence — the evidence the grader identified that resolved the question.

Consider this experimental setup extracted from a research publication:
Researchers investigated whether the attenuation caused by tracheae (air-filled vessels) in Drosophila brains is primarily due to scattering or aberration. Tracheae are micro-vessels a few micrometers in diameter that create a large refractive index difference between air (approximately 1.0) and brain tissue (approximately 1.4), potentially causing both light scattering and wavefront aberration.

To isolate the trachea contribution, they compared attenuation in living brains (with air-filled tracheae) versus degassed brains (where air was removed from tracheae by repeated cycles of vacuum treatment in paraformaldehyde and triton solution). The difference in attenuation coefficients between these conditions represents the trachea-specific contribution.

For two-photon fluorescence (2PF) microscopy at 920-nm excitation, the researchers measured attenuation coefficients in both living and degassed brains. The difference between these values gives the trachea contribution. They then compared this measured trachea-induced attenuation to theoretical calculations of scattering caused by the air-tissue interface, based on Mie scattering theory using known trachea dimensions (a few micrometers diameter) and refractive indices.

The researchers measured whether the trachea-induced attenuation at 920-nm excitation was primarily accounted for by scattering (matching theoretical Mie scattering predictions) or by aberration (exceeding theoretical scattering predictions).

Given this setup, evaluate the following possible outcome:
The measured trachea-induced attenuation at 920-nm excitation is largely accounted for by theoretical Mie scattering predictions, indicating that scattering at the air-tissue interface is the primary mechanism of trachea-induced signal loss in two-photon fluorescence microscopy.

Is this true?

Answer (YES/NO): NO